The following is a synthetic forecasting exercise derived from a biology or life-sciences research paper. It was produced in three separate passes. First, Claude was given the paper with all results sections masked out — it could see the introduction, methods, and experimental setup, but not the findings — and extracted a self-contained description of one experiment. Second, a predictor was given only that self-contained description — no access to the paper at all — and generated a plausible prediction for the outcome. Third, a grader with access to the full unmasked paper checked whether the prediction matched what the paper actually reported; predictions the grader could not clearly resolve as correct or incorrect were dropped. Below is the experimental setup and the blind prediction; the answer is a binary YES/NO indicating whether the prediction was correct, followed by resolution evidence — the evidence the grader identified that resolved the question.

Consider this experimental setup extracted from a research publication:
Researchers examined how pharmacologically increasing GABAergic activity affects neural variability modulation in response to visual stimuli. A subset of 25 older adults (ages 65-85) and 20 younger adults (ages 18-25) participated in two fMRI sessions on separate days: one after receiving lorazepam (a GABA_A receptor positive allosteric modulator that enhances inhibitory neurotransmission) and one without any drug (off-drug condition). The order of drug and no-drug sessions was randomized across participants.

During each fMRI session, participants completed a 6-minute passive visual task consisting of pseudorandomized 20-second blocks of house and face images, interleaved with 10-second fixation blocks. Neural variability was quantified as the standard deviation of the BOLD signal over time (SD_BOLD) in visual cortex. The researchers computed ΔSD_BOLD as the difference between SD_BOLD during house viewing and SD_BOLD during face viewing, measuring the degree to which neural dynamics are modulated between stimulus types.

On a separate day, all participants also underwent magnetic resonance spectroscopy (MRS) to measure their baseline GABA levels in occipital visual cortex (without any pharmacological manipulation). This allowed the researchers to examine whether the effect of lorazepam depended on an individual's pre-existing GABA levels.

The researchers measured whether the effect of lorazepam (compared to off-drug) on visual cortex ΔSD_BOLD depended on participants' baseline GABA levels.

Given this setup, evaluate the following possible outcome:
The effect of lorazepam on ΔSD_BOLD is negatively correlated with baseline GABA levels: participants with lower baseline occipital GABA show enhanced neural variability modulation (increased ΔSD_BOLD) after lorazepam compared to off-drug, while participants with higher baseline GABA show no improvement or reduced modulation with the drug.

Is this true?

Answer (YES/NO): YES